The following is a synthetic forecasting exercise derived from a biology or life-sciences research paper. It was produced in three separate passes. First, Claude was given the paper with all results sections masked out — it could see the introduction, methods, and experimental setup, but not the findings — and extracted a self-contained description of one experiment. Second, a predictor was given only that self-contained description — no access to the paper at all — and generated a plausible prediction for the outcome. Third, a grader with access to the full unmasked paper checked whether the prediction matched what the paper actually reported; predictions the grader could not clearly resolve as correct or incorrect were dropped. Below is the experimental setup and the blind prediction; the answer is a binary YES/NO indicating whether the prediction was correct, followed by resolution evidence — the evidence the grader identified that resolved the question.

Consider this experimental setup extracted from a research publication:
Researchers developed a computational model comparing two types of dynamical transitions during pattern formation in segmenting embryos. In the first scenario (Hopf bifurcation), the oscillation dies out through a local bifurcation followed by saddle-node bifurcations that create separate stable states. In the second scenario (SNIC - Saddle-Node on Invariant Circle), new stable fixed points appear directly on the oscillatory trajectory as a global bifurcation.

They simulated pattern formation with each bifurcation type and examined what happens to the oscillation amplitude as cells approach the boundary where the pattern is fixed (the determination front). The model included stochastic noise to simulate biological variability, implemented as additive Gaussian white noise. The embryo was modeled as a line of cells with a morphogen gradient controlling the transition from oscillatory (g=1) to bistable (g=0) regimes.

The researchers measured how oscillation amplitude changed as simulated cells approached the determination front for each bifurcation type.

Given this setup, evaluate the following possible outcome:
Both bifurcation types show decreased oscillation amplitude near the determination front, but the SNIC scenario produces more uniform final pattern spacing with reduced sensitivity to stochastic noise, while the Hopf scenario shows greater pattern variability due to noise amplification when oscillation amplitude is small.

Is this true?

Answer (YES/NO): NO